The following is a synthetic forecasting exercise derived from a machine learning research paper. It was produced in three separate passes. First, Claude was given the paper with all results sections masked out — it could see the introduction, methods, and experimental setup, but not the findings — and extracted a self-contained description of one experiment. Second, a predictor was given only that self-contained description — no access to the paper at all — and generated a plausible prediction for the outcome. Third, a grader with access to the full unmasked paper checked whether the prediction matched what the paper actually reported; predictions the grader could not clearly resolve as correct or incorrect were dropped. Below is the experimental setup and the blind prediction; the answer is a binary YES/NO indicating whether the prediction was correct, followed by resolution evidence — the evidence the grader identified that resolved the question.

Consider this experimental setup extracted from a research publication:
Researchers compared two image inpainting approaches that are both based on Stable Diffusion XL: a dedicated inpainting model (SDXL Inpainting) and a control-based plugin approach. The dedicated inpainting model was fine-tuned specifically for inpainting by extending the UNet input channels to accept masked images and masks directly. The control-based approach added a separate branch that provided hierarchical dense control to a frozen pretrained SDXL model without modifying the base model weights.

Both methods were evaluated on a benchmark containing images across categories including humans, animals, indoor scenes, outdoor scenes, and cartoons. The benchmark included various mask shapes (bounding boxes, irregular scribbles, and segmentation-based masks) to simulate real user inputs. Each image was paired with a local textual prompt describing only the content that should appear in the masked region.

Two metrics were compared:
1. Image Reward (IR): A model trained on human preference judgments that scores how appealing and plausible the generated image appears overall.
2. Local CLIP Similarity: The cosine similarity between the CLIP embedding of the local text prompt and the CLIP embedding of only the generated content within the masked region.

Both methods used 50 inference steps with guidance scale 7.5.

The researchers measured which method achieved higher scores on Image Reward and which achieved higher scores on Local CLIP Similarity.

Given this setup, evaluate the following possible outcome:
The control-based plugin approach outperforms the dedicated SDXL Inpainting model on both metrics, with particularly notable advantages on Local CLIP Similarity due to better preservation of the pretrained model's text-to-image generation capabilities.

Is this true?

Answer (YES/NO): NO